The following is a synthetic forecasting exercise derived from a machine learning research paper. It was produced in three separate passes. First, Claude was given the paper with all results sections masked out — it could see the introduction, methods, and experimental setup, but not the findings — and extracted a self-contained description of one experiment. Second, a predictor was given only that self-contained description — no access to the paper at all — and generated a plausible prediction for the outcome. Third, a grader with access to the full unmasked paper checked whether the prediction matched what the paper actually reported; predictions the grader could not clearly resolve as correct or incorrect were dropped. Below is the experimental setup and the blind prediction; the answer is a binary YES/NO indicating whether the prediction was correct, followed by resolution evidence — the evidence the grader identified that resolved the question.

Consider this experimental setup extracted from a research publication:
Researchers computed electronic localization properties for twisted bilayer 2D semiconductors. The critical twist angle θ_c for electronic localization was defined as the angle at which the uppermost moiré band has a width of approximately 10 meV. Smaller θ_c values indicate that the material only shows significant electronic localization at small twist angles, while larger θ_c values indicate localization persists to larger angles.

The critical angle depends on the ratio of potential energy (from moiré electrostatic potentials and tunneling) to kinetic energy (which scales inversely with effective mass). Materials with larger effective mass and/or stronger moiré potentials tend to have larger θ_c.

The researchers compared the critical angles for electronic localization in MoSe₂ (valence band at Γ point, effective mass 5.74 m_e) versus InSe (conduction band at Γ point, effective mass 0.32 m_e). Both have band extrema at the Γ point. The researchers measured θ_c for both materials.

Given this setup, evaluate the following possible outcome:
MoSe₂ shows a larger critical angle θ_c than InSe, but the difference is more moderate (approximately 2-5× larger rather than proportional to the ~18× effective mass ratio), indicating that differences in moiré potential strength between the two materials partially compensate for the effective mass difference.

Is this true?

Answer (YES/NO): YES